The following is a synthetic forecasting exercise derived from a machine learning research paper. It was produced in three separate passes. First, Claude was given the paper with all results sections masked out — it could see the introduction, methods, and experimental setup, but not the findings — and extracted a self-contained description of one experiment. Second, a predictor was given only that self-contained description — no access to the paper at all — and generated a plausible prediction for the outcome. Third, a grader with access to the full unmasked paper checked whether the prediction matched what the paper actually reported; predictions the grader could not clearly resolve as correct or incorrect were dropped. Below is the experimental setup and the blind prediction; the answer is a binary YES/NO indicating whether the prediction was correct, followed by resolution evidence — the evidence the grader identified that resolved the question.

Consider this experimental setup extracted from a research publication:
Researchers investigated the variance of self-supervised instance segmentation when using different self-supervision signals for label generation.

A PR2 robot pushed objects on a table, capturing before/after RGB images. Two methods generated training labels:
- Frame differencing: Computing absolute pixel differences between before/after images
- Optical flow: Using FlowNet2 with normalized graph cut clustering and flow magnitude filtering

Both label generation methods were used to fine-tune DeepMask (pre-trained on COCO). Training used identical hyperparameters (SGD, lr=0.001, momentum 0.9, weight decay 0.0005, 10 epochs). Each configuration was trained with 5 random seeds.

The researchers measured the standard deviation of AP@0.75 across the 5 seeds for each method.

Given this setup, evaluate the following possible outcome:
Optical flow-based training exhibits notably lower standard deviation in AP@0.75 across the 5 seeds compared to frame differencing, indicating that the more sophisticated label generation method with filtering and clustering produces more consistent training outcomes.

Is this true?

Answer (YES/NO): YES